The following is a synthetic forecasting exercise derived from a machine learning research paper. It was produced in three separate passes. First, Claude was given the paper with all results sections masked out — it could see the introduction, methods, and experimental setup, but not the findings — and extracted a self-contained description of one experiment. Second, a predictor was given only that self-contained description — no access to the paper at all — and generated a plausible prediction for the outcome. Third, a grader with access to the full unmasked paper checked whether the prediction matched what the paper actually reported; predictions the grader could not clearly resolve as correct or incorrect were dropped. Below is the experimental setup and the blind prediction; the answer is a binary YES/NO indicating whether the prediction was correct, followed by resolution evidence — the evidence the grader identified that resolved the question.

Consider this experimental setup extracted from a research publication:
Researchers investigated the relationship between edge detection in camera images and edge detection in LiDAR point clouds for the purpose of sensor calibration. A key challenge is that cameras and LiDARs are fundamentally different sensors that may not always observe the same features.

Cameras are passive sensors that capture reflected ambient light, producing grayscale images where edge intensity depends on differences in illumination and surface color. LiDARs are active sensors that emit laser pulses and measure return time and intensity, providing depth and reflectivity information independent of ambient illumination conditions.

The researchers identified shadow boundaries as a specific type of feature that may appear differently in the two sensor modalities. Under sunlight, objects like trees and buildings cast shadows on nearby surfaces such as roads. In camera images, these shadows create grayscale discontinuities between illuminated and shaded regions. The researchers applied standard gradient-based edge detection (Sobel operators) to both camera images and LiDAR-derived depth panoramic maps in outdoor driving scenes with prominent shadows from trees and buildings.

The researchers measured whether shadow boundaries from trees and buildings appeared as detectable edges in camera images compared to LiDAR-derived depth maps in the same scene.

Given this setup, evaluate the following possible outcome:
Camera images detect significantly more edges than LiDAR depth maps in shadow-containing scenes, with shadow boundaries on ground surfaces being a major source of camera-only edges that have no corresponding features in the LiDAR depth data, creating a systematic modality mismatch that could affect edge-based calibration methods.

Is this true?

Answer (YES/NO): YES